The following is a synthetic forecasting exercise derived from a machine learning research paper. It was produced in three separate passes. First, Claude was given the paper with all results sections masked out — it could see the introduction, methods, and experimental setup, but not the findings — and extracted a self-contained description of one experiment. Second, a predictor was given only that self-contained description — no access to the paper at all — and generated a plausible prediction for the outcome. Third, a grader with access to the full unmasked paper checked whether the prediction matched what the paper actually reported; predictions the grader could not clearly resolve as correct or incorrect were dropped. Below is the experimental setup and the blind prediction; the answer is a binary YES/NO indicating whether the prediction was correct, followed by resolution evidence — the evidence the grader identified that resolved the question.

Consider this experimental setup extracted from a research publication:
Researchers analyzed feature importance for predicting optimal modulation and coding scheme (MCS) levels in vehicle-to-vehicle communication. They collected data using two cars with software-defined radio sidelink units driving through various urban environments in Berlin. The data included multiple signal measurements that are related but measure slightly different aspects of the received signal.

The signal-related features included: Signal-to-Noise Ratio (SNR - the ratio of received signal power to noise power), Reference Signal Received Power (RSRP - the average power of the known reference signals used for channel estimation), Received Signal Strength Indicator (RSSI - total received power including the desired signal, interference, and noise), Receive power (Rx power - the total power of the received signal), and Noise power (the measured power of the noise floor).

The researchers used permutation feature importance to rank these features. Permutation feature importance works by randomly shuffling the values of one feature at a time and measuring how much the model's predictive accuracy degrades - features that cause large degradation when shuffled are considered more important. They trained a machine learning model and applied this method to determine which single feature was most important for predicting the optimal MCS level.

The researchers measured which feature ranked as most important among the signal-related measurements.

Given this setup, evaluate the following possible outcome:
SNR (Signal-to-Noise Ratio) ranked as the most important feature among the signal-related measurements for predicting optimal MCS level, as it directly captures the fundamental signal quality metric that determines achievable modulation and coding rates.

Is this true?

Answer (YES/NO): YES